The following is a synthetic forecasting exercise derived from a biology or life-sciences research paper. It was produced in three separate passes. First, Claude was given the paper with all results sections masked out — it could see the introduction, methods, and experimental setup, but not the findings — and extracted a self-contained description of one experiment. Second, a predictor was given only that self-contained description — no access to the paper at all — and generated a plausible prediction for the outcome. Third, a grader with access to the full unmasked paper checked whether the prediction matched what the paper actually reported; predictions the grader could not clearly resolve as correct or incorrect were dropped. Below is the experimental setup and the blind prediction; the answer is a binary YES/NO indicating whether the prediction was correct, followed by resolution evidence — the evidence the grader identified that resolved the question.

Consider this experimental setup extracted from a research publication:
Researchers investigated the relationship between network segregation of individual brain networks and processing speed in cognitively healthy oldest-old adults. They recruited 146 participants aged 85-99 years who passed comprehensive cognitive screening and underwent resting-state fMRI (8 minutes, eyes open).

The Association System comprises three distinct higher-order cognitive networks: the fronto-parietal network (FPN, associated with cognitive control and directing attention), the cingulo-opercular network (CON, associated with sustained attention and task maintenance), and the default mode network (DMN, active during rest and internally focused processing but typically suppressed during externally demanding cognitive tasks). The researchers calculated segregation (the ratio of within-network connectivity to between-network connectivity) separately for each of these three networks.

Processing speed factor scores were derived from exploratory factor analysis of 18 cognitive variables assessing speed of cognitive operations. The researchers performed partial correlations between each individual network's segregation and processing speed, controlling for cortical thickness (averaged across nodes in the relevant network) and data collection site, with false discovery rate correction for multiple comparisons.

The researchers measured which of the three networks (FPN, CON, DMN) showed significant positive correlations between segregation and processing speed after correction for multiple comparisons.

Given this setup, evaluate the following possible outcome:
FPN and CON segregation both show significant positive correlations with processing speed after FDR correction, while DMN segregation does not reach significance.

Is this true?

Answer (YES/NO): NO